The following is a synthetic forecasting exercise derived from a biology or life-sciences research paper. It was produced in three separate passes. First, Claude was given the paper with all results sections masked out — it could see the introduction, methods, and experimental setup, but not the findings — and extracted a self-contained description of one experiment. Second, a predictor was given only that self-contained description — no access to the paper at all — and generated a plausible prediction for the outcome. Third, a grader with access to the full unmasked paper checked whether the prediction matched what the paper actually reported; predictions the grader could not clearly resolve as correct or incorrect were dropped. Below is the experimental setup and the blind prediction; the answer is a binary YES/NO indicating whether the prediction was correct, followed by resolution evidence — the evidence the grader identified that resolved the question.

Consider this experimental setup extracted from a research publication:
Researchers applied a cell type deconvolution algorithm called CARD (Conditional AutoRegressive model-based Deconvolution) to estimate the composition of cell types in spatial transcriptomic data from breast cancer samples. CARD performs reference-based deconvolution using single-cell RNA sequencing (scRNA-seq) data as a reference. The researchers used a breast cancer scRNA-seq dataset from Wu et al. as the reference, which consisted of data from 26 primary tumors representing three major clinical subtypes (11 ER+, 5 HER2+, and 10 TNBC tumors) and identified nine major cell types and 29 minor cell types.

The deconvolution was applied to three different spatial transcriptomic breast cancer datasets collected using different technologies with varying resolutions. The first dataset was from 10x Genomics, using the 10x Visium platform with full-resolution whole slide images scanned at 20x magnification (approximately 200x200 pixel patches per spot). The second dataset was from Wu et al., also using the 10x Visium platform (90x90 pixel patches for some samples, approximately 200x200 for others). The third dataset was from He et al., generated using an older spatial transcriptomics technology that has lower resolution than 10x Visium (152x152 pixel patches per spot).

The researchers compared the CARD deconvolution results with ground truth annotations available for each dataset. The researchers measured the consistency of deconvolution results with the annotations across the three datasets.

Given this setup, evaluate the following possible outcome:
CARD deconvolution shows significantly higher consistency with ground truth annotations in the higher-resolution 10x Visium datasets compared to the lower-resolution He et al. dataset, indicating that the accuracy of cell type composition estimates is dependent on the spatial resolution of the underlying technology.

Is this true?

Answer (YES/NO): YES